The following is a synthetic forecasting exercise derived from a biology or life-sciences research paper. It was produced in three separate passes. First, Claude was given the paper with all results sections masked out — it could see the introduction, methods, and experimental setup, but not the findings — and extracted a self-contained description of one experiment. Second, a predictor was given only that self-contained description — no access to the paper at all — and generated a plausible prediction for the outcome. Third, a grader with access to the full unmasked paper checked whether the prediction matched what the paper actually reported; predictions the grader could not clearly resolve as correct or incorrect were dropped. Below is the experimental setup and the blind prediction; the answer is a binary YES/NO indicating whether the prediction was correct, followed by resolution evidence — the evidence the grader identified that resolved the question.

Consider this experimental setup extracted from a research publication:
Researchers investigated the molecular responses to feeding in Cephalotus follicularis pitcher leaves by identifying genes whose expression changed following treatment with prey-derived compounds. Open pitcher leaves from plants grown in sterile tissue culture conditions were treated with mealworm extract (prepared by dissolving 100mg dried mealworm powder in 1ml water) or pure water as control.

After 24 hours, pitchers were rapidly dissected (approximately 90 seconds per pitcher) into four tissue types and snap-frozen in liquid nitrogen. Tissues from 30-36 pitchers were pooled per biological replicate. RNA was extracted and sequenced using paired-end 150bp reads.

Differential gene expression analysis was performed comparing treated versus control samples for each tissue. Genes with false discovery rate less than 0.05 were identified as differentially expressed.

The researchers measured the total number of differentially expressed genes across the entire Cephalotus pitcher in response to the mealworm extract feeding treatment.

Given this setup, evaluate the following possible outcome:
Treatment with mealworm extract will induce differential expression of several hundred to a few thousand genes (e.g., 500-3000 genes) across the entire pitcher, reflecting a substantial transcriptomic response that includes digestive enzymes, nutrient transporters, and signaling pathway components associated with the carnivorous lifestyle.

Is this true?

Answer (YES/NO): NO